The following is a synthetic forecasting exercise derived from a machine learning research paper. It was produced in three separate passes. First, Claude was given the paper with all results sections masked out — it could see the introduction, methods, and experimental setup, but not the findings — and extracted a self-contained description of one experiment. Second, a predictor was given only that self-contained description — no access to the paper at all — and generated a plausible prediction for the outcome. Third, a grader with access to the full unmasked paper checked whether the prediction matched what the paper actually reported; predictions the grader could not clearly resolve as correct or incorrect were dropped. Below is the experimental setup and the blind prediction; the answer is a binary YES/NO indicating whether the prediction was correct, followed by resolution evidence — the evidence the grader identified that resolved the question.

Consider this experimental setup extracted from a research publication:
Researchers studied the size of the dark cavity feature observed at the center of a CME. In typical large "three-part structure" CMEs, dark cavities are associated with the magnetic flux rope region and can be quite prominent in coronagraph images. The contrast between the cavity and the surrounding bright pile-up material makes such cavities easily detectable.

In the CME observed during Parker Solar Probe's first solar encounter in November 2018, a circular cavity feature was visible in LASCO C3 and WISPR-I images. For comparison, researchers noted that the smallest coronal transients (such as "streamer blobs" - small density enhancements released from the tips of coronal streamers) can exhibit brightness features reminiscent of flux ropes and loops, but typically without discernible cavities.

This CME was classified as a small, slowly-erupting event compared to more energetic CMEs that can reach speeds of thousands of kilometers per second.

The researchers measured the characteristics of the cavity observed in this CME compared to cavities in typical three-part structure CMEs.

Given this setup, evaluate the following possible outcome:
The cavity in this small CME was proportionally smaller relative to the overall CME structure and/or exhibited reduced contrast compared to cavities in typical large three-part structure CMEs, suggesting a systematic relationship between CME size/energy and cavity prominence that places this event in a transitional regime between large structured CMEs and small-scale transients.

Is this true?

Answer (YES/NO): NO